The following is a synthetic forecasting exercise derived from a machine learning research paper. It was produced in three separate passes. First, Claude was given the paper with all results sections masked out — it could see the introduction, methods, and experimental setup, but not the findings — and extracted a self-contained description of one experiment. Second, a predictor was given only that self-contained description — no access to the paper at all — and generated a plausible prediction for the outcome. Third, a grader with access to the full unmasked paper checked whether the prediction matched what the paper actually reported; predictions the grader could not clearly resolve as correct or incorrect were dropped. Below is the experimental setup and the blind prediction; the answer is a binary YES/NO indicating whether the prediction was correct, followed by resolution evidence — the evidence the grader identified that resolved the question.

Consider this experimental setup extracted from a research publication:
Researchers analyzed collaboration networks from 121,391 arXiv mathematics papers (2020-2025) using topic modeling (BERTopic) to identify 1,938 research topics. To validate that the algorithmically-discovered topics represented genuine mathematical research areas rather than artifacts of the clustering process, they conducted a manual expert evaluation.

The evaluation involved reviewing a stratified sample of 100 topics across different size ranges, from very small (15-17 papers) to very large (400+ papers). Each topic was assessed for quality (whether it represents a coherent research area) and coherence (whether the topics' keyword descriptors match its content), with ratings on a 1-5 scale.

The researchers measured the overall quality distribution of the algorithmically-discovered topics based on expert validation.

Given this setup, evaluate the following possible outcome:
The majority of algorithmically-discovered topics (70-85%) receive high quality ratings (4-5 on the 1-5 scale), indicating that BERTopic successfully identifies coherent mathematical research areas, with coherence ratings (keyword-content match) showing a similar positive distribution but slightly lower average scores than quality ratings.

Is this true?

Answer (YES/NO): NO